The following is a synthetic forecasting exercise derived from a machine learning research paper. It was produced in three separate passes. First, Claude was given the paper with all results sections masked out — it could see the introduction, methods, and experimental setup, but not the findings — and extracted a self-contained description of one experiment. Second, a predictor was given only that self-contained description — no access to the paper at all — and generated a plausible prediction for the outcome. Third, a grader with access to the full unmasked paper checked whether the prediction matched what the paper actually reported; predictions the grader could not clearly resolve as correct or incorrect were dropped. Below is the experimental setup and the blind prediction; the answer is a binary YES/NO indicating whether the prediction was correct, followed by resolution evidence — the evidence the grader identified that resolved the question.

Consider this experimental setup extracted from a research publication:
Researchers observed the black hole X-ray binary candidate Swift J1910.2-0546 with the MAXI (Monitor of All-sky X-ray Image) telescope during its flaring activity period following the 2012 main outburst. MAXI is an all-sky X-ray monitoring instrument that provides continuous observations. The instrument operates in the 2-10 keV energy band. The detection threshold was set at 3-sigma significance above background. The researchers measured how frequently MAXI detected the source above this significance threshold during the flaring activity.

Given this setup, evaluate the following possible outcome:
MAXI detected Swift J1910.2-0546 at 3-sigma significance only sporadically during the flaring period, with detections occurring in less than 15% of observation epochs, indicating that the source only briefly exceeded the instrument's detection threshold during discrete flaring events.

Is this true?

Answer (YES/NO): NO